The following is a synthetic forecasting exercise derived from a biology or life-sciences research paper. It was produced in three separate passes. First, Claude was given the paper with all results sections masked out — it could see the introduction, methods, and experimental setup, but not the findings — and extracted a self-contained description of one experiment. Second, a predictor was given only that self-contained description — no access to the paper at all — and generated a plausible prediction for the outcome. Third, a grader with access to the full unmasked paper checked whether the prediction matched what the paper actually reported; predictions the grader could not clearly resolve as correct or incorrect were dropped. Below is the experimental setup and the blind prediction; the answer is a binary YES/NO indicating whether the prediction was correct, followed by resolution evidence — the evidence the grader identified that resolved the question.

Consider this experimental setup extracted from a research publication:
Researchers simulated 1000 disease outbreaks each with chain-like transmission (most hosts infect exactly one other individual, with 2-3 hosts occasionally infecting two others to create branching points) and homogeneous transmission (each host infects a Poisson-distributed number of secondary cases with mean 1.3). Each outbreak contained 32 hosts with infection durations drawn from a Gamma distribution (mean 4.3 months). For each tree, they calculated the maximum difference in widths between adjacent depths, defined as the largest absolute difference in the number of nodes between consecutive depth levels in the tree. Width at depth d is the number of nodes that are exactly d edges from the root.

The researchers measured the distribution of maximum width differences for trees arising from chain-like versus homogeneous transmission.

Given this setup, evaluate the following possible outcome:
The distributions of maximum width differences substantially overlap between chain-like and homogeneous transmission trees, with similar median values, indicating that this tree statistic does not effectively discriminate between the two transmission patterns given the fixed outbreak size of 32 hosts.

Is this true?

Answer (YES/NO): NO